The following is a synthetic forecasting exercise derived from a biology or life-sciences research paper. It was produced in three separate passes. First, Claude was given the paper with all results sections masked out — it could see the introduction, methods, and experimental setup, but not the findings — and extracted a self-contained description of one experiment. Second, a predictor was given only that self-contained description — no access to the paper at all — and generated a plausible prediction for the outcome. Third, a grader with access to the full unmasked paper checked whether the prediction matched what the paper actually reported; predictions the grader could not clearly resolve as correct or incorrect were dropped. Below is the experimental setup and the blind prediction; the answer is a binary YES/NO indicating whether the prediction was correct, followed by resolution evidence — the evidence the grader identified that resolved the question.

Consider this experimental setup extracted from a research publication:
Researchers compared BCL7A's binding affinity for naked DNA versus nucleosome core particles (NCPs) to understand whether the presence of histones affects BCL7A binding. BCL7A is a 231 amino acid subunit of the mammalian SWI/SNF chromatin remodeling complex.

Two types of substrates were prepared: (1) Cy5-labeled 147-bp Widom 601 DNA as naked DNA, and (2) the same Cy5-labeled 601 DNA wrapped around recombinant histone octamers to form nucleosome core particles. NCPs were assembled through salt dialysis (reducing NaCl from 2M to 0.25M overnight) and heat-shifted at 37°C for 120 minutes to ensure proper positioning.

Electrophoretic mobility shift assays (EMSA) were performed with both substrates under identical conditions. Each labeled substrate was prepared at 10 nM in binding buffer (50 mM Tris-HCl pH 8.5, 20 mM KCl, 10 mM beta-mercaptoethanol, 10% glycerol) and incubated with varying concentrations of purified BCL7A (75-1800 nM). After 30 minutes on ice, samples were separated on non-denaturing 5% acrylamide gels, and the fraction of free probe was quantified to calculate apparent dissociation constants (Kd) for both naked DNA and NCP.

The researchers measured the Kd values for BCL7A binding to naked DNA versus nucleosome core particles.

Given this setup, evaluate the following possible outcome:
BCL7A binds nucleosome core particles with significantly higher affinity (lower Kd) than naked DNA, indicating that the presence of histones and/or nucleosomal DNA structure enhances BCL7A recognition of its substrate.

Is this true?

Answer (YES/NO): NO